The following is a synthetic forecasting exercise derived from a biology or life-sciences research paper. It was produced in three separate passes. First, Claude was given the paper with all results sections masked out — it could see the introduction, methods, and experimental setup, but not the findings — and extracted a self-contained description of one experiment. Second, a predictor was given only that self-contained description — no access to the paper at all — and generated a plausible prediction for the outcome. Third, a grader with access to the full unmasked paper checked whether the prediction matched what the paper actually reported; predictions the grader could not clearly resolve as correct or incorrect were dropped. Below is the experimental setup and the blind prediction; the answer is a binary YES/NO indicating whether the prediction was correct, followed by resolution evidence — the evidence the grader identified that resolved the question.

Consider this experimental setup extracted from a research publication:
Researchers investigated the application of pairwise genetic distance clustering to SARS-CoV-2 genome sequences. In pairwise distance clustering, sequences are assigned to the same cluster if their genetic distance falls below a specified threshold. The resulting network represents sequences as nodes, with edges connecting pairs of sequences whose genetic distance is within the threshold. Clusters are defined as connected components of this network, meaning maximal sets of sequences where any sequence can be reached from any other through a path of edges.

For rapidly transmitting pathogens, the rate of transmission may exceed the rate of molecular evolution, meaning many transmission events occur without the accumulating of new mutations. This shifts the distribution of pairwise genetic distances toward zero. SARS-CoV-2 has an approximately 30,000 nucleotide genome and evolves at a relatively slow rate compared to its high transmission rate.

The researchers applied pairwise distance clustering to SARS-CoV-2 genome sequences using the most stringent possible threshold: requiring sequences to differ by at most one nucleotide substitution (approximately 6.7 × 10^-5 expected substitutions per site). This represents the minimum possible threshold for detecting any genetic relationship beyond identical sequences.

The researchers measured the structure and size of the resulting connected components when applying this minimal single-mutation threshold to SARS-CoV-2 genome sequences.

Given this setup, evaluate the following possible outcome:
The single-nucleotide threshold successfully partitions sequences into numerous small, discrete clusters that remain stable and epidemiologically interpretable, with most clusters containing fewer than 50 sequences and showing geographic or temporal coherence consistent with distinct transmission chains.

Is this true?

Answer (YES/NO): NO